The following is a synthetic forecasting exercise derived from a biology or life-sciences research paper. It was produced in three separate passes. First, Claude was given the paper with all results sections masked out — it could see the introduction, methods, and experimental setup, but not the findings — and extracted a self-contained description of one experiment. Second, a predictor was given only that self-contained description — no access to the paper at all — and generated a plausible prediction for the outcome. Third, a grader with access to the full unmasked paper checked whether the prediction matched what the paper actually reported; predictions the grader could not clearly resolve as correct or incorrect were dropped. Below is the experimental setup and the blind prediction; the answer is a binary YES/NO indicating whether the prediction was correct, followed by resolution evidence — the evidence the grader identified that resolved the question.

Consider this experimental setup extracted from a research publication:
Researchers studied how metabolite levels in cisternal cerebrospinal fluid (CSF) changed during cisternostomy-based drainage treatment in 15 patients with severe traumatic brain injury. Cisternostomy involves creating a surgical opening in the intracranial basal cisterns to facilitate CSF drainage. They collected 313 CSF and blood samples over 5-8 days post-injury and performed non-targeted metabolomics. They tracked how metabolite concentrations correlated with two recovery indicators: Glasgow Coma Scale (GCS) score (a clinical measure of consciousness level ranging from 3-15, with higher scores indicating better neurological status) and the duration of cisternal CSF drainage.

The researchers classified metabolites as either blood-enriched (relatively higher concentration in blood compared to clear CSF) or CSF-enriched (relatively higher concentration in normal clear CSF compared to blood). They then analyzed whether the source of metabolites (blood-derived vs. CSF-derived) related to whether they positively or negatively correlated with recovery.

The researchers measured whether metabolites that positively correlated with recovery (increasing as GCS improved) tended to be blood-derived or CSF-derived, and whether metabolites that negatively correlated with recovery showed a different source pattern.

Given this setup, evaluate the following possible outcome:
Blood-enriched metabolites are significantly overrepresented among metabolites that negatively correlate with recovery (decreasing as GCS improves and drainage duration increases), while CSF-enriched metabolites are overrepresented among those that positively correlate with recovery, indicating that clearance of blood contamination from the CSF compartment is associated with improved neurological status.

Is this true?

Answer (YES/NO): YES